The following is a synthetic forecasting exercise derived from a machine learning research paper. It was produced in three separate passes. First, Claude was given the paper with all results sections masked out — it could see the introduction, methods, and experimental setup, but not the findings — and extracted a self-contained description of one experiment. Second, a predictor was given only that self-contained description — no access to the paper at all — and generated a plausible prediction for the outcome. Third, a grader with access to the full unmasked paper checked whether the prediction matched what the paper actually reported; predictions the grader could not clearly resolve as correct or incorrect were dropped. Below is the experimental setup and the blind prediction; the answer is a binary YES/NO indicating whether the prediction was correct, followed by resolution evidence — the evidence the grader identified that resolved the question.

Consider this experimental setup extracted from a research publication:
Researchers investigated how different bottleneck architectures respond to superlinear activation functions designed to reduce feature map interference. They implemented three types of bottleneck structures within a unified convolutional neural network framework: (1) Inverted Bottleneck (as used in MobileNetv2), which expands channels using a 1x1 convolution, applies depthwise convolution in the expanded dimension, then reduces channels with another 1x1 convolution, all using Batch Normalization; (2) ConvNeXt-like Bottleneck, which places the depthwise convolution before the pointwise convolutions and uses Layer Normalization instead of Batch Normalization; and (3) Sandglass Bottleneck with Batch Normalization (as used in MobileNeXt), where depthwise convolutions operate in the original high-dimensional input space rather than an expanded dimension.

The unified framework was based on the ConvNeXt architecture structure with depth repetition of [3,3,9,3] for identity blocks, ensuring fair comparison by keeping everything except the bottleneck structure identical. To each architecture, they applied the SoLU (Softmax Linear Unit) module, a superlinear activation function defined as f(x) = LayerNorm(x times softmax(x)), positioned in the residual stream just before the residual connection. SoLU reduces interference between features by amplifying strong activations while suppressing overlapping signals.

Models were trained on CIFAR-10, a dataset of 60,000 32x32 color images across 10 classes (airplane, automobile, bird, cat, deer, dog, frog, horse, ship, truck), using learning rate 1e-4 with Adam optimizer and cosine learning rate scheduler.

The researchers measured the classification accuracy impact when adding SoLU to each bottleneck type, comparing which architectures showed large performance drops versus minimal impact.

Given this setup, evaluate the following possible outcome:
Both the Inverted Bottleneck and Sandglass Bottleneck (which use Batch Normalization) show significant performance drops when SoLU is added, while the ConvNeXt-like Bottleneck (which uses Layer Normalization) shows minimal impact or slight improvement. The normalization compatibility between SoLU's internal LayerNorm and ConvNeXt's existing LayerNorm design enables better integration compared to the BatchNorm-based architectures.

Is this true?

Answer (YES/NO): NO